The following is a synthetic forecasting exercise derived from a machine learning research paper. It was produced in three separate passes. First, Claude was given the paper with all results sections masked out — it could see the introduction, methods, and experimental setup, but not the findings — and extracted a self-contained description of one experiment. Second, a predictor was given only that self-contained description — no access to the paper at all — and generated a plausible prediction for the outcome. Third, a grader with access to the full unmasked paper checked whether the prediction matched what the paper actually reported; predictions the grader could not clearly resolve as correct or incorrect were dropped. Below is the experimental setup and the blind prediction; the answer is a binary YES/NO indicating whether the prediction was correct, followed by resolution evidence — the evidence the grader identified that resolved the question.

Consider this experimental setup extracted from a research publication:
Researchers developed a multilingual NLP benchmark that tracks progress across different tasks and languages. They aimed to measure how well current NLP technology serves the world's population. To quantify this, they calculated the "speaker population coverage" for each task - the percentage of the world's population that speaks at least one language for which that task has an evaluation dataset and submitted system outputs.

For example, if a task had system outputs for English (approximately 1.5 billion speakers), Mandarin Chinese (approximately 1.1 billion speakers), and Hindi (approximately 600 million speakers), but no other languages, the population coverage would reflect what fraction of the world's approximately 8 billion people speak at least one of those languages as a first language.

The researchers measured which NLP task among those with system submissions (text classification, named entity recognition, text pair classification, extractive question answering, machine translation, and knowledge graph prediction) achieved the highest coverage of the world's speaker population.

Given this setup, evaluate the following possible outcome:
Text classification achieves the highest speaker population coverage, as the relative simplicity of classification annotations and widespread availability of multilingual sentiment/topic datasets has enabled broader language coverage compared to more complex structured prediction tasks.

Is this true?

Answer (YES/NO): NO